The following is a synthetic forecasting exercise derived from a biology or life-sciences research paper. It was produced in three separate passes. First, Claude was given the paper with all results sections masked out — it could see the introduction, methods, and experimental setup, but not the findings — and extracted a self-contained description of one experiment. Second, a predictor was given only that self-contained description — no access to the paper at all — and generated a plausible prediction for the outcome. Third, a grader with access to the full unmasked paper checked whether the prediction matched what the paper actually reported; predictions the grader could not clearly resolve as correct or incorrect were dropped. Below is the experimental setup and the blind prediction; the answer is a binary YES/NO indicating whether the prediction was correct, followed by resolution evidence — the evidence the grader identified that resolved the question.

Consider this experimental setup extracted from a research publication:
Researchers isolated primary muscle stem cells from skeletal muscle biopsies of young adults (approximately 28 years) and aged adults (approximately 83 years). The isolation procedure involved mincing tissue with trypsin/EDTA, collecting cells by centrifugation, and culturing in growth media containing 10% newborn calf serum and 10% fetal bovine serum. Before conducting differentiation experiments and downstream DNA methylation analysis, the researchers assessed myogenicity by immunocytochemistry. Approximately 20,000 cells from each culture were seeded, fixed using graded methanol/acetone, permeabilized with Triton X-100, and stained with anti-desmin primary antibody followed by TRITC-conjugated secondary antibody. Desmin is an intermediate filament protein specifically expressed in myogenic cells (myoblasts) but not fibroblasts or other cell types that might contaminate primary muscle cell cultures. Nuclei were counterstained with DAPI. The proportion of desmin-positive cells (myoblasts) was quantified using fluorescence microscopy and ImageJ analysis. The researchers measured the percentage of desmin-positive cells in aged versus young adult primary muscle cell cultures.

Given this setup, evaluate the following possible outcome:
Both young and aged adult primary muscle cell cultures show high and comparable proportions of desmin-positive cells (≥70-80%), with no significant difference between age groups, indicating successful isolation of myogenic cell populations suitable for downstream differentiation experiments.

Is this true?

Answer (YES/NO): NO